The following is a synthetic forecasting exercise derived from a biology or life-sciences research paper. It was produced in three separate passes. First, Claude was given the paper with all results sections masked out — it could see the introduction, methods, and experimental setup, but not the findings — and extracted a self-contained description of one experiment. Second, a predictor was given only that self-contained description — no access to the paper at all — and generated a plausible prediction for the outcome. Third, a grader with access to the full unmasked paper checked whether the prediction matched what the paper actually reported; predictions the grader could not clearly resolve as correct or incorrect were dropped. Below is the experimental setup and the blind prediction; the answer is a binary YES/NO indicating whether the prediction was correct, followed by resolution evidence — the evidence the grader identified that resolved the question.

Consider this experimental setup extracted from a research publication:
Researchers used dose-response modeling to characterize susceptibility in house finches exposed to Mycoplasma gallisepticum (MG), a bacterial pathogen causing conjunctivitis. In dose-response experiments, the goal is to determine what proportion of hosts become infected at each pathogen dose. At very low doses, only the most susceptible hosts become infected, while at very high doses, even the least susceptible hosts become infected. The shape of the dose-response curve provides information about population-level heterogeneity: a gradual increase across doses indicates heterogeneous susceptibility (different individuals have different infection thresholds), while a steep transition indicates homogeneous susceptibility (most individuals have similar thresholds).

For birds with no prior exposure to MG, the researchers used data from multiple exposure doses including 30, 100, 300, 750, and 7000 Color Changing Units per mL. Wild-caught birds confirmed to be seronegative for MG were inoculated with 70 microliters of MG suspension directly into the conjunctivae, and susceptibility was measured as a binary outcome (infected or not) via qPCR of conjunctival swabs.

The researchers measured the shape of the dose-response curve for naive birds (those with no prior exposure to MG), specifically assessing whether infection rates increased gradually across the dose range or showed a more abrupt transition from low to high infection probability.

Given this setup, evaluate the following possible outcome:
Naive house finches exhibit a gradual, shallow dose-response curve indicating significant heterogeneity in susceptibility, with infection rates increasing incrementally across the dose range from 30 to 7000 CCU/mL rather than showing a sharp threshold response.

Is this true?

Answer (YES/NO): NO